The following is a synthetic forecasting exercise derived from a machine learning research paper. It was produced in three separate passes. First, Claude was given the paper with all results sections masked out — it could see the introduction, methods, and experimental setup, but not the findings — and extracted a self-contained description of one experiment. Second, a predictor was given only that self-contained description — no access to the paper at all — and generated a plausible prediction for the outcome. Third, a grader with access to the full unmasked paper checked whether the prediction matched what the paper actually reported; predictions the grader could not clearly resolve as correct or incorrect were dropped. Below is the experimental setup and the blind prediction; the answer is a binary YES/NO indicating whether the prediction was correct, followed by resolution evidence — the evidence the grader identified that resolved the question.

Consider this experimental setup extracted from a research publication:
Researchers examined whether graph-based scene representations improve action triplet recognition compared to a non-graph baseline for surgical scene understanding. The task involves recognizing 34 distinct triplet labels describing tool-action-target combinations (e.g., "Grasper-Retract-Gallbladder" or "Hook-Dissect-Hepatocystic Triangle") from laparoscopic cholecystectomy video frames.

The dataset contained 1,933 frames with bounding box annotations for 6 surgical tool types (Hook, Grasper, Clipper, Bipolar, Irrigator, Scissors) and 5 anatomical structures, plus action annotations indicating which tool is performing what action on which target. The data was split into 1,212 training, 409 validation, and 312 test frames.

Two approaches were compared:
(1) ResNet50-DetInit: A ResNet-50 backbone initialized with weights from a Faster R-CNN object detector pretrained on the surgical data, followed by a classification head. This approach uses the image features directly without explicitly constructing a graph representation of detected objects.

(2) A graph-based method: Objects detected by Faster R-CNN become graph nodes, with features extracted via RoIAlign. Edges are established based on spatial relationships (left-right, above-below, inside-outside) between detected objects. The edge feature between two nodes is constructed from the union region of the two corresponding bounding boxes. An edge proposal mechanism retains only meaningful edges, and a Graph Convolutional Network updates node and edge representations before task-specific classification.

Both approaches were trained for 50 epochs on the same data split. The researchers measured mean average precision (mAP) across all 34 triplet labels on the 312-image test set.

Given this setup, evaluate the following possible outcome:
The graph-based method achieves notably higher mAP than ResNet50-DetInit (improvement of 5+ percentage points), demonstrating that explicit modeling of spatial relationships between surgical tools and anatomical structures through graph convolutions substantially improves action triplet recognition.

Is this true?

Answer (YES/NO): YES